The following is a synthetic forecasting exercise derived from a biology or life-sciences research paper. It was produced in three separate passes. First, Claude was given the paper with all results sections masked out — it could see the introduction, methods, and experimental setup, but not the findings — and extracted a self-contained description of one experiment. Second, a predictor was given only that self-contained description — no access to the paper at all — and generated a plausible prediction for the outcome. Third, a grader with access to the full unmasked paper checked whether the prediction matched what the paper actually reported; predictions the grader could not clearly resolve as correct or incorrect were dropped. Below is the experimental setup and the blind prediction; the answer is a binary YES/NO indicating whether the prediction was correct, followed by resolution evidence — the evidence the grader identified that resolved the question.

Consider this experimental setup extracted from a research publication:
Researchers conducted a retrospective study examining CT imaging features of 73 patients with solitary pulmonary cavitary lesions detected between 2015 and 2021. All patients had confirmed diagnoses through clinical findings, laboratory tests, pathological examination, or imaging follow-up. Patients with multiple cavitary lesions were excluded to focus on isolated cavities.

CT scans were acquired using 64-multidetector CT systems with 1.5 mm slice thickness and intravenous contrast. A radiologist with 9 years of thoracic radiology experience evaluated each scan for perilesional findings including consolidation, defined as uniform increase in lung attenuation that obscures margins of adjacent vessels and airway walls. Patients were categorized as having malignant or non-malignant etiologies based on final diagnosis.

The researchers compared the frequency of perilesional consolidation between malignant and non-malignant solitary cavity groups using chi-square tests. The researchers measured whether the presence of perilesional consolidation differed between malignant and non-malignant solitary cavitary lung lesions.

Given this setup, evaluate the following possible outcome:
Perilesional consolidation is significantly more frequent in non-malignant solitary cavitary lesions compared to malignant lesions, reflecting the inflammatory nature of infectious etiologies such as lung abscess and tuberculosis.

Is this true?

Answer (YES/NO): YES